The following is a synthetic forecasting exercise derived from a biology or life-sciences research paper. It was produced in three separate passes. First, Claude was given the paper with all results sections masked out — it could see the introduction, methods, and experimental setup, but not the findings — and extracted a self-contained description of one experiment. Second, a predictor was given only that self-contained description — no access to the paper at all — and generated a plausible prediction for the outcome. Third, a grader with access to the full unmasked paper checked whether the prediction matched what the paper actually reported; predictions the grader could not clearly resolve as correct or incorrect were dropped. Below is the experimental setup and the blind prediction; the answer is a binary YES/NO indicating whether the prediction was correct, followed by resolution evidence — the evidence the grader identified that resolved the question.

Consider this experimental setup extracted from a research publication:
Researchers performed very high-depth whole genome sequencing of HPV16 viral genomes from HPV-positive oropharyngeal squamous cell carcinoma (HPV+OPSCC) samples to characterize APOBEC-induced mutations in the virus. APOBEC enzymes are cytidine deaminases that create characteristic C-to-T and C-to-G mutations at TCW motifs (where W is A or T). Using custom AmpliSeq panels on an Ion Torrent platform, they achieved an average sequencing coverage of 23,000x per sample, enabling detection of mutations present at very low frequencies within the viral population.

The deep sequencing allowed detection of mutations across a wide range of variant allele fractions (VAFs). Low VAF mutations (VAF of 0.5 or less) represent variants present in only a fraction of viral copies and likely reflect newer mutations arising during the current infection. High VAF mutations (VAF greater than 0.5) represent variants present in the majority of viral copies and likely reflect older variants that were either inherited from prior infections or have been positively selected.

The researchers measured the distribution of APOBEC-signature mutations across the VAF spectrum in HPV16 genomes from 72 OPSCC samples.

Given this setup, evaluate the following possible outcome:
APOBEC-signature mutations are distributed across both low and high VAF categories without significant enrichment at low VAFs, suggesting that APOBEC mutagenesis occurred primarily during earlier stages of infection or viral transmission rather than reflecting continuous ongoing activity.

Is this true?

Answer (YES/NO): NO